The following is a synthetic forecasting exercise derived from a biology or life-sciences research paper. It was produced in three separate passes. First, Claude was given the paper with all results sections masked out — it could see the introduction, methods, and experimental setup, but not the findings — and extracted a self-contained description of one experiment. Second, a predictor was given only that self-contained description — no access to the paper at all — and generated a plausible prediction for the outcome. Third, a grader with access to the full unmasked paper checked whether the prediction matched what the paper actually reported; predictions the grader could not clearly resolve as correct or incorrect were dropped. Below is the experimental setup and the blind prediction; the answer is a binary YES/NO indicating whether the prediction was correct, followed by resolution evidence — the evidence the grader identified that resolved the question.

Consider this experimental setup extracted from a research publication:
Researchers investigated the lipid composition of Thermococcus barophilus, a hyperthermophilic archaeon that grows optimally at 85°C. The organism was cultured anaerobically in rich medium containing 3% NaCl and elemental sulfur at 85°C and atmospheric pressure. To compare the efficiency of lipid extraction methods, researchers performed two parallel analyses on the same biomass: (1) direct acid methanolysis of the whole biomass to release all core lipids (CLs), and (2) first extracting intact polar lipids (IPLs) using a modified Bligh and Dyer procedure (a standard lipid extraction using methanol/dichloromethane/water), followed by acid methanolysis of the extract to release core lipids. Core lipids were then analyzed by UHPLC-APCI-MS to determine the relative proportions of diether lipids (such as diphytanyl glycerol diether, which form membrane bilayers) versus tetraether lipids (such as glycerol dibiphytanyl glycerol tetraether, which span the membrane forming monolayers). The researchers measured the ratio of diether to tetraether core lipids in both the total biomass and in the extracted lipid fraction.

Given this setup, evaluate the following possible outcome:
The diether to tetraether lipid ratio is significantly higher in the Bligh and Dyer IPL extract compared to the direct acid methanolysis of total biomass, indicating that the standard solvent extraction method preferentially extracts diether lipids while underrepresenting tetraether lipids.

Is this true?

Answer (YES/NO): YES